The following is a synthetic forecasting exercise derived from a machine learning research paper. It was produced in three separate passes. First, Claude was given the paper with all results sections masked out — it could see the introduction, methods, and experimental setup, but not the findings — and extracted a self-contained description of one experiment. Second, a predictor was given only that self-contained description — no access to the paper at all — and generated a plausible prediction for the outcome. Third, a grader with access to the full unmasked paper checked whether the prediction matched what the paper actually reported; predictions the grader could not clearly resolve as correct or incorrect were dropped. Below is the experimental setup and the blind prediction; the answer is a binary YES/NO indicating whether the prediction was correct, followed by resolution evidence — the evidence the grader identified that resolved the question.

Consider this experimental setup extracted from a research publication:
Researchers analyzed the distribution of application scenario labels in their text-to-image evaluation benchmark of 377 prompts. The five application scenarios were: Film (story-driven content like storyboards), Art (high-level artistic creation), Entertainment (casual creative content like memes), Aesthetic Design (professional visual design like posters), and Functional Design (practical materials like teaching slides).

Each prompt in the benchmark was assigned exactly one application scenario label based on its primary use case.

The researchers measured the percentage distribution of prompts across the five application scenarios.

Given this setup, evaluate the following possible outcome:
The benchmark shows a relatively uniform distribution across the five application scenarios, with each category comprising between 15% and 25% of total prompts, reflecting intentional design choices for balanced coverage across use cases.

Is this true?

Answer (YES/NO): NO